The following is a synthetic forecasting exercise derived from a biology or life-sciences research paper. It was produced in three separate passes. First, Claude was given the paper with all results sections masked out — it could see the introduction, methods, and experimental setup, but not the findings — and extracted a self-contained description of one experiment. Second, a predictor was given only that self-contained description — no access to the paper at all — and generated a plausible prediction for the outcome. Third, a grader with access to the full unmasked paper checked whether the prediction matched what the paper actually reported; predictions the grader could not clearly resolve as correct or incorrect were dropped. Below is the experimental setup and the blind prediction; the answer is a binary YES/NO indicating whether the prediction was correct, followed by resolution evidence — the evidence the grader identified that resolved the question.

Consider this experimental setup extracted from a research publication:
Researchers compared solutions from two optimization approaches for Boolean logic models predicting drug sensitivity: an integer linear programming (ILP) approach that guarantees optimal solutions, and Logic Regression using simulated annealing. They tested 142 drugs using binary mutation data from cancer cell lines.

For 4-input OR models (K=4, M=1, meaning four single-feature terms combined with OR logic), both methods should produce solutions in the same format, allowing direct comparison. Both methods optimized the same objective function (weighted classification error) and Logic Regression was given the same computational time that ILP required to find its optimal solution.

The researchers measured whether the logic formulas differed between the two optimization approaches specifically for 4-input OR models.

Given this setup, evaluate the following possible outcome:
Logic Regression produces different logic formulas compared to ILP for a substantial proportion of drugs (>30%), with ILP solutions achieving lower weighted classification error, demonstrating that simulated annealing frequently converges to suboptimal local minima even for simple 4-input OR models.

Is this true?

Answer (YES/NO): NO